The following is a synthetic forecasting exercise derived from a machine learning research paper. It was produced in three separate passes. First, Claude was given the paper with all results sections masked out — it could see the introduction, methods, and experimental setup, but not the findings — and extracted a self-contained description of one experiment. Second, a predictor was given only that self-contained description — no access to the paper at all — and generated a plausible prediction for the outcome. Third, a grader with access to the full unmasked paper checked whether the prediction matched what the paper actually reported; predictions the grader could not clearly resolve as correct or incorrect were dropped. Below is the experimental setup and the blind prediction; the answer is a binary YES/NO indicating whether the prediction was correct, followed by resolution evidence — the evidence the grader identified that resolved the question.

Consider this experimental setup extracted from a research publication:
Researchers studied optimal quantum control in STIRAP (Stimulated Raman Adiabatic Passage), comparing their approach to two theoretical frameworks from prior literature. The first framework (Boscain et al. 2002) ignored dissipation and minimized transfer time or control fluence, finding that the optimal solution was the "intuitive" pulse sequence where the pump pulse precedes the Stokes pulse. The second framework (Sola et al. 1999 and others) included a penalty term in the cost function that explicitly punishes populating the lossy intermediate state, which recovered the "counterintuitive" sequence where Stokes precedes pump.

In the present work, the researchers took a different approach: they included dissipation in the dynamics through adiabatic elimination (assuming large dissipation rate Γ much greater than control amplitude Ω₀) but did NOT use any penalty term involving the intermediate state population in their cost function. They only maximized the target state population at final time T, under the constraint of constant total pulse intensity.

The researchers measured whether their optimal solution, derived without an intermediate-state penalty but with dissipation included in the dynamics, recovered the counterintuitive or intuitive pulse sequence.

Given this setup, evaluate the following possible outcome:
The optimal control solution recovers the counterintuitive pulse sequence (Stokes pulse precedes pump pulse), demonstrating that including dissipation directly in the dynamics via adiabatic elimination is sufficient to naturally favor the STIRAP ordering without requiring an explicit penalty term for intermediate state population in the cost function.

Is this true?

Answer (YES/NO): YES